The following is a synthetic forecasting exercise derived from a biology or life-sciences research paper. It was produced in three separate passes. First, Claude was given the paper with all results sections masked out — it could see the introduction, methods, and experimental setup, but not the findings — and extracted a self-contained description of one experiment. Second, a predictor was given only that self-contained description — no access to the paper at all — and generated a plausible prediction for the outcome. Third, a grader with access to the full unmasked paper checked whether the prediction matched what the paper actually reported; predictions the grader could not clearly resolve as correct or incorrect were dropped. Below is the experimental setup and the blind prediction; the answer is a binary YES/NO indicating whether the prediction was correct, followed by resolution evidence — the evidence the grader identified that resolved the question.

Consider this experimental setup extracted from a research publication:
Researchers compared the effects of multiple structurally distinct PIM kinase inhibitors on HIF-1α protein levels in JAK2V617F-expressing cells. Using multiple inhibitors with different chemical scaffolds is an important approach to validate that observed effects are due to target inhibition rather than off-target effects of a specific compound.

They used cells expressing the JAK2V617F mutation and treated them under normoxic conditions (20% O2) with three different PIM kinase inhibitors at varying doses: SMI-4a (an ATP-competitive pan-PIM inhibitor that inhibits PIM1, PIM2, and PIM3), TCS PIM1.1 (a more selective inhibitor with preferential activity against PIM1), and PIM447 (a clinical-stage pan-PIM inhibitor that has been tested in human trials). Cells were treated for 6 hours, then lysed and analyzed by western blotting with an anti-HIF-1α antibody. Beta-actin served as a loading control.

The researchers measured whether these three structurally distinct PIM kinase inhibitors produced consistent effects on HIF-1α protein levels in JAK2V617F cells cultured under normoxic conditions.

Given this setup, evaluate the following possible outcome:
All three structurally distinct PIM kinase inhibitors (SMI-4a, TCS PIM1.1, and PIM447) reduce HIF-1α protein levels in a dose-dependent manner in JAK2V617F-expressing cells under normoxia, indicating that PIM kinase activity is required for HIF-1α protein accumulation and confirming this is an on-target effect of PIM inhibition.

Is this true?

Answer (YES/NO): YES